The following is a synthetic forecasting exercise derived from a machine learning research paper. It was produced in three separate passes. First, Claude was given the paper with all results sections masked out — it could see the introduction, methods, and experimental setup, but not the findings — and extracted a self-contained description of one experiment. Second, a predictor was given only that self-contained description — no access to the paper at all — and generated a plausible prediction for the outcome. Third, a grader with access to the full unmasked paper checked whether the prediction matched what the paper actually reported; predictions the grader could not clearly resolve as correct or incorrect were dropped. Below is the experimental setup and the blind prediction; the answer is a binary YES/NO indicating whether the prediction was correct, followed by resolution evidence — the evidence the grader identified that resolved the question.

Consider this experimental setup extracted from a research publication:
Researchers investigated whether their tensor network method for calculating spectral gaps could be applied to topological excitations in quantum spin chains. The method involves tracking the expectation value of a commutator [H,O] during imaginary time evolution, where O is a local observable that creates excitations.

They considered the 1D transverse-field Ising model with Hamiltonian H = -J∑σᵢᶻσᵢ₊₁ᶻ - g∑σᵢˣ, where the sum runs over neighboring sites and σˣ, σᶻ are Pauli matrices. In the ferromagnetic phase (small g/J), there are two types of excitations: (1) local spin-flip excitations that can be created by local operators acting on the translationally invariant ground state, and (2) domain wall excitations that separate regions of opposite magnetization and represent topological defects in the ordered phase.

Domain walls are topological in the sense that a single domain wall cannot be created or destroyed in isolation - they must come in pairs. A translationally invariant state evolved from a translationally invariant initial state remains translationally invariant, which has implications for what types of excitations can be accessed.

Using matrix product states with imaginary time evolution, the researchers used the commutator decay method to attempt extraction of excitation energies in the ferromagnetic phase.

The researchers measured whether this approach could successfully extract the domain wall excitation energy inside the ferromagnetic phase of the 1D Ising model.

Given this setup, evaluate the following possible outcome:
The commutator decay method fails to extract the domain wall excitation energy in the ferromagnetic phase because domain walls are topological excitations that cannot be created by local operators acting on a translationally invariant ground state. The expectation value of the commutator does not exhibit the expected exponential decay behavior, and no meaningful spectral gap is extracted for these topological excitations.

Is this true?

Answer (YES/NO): YES